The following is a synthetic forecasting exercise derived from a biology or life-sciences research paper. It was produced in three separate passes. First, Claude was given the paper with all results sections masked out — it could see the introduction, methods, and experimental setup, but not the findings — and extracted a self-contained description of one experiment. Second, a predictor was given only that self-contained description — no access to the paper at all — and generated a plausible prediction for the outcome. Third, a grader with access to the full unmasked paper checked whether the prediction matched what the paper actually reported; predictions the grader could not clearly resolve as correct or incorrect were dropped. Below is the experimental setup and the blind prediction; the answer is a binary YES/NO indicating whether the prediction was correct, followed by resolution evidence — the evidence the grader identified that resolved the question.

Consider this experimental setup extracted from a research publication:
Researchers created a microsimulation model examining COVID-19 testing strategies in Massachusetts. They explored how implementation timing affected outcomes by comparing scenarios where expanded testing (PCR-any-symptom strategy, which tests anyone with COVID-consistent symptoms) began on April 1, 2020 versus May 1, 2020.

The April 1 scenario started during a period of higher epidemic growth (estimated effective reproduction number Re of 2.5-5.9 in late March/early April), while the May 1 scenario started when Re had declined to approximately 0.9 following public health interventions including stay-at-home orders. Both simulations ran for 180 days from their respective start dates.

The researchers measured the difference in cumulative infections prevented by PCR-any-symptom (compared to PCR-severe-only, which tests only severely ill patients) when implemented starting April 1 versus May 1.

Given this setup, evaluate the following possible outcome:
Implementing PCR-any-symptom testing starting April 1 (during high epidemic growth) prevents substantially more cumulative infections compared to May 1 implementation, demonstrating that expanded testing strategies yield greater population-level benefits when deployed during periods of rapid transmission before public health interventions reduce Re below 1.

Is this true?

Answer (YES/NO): YES